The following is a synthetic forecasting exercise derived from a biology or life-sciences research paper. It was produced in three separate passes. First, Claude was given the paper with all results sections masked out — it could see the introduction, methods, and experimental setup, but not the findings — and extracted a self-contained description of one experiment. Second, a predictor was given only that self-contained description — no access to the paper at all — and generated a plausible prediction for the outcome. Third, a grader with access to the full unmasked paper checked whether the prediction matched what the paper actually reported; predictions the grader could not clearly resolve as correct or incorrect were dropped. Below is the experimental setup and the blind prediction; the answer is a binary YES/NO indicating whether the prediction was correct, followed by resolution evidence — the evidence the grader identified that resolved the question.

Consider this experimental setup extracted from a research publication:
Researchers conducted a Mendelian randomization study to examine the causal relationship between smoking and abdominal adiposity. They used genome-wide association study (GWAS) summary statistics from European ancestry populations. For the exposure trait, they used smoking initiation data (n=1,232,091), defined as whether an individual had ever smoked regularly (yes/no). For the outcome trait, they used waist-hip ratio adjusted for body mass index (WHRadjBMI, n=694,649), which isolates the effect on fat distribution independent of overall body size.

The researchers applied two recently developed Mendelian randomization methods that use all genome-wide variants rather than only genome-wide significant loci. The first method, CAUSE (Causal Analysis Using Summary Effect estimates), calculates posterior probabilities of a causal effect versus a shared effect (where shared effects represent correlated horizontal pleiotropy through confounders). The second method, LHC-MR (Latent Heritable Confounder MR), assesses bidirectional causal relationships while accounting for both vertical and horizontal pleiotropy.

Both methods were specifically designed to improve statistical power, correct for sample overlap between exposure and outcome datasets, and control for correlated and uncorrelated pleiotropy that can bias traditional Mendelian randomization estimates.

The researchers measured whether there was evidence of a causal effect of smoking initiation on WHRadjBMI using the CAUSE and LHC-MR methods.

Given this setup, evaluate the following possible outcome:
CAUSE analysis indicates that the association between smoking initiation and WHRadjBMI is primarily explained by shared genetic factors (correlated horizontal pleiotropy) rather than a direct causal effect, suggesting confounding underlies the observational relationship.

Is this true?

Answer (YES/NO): NO